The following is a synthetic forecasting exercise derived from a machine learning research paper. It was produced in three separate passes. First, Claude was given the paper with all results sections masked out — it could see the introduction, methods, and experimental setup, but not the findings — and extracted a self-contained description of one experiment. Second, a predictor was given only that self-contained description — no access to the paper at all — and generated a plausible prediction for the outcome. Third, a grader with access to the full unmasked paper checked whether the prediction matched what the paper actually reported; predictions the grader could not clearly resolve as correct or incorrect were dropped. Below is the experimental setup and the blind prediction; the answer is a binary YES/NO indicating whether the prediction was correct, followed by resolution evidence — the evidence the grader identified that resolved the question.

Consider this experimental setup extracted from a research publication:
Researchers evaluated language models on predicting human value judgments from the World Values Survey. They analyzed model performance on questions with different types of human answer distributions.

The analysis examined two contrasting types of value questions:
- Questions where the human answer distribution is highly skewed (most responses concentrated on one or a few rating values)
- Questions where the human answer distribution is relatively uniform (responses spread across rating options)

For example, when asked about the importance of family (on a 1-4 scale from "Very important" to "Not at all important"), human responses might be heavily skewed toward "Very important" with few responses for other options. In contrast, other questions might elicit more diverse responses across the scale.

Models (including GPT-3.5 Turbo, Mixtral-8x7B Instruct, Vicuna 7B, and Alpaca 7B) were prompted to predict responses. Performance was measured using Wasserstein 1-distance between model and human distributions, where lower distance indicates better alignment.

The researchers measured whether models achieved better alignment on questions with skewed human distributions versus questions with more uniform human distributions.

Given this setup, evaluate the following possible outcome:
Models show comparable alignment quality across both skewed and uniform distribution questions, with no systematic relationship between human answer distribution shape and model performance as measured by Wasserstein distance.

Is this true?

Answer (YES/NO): NO